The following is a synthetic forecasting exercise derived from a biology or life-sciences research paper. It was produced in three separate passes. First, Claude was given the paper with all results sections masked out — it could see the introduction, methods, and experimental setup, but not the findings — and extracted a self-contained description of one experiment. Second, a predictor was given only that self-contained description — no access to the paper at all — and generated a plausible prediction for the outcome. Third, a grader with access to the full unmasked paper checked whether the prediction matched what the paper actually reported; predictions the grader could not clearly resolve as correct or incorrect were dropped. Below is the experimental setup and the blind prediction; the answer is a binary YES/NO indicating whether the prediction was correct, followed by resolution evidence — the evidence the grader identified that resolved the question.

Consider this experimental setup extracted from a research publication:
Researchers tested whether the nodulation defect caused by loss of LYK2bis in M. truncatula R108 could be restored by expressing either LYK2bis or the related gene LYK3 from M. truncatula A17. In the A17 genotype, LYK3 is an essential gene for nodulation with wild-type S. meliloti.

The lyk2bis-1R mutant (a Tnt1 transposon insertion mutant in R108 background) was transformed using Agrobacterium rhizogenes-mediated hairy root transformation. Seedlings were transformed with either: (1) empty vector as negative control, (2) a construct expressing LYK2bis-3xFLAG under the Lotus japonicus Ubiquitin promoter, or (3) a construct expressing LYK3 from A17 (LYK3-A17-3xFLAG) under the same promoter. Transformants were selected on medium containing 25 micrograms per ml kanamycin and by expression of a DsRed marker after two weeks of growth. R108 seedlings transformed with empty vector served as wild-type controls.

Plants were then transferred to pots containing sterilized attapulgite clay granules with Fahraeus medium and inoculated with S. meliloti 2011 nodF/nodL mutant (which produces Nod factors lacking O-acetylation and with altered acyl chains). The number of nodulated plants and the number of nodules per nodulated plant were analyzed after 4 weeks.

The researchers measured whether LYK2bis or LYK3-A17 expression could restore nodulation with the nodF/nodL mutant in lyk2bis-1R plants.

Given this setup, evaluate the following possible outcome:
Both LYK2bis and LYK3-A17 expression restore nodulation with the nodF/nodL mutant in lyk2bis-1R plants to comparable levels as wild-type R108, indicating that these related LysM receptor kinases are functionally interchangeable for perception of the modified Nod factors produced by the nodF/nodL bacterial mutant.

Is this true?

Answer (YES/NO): NO